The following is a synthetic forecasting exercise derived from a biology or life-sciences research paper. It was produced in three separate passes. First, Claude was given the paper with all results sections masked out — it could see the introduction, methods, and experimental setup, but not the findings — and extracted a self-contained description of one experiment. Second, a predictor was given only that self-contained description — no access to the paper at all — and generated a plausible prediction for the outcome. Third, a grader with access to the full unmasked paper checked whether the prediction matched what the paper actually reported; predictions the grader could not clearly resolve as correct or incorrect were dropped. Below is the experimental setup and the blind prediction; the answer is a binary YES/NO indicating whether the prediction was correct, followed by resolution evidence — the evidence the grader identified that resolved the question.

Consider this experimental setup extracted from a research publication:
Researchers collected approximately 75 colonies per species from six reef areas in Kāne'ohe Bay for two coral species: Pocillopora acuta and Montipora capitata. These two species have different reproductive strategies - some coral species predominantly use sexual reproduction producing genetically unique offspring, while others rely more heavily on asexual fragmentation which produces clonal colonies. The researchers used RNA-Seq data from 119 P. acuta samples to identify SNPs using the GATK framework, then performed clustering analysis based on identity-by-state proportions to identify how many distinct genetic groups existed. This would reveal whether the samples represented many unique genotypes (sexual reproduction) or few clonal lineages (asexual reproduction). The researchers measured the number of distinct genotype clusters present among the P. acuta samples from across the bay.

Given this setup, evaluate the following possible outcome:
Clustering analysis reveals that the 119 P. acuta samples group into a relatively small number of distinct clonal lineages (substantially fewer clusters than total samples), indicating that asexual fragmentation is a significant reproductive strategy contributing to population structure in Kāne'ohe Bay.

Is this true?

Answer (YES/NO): YES